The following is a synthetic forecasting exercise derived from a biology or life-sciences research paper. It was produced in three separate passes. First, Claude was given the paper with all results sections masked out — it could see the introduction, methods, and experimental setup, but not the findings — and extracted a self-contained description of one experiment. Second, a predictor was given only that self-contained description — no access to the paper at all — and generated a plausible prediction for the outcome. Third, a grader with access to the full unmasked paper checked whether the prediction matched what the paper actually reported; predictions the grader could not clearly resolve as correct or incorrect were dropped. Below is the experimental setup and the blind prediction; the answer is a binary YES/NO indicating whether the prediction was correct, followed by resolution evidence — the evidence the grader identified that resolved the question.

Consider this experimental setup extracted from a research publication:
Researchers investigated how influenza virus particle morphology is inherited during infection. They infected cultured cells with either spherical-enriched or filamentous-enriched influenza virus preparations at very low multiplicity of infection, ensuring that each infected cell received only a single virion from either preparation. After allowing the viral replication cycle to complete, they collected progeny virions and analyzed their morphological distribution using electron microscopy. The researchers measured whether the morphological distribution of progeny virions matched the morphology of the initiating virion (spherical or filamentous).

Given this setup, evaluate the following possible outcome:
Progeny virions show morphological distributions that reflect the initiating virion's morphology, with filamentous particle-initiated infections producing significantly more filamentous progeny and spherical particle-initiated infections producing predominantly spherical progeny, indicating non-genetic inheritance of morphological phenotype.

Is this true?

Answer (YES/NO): NO